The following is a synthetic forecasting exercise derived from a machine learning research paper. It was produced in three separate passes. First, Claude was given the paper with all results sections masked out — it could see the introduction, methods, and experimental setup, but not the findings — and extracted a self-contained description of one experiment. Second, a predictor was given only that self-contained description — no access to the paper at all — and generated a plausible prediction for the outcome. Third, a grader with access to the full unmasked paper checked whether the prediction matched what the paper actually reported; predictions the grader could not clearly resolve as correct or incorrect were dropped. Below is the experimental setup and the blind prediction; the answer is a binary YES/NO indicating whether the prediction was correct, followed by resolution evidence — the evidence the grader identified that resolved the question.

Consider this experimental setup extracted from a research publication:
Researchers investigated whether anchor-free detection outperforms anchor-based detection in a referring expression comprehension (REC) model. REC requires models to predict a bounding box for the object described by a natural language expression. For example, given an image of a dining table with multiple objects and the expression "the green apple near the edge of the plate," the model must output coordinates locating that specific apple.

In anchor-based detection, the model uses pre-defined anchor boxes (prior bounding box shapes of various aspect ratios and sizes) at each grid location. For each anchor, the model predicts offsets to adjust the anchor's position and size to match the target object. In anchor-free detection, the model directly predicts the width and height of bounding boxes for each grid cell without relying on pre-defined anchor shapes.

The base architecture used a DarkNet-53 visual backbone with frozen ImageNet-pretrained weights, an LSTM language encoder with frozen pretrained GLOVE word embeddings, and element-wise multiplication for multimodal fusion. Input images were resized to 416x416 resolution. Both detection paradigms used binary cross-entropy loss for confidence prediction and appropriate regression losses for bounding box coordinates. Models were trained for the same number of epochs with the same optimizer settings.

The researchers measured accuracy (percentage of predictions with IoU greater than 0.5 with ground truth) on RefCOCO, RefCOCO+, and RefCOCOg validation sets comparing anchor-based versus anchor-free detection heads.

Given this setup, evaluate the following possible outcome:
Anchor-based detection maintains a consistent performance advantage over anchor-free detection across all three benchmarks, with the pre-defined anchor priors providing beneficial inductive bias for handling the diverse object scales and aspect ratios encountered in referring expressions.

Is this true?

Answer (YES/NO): NO